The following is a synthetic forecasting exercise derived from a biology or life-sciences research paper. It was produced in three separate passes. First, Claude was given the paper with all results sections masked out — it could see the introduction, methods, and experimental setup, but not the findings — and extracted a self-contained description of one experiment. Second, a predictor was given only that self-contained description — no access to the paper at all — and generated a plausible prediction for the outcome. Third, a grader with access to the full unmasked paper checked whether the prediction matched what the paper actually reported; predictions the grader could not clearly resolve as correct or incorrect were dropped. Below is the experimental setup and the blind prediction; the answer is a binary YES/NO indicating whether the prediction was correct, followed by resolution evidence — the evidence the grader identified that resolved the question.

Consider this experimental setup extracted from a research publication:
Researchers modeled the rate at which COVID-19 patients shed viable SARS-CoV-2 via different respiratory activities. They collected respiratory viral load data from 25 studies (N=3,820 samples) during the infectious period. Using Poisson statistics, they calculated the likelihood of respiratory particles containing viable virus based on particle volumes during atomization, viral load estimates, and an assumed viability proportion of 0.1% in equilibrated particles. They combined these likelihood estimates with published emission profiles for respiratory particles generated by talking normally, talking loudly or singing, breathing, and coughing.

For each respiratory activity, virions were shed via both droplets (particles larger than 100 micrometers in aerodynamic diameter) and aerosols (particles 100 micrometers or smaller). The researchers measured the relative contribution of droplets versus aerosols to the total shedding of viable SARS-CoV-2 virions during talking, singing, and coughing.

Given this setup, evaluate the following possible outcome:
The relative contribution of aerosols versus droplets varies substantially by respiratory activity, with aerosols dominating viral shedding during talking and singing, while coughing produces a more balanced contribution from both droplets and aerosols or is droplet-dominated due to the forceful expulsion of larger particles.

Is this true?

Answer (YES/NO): NO